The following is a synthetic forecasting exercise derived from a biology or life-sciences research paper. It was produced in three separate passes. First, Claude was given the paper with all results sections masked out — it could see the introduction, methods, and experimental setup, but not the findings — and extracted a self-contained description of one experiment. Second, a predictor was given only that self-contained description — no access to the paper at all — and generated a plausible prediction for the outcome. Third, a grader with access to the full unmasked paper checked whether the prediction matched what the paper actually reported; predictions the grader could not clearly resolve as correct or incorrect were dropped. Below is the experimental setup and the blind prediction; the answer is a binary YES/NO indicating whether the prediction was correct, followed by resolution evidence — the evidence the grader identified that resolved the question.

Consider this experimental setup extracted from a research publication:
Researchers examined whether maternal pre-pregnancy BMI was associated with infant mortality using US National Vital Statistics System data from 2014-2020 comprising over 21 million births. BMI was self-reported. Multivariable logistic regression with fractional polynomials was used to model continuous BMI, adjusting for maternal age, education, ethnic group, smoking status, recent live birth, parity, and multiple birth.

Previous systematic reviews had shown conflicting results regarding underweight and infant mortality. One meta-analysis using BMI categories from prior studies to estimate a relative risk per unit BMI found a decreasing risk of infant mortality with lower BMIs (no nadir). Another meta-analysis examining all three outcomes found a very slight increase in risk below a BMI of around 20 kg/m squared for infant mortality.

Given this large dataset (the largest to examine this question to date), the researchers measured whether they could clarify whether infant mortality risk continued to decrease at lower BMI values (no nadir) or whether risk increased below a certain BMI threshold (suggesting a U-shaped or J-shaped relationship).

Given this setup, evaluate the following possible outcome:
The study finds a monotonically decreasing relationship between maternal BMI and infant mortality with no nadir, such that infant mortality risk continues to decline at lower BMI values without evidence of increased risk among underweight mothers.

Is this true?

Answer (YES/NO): NO